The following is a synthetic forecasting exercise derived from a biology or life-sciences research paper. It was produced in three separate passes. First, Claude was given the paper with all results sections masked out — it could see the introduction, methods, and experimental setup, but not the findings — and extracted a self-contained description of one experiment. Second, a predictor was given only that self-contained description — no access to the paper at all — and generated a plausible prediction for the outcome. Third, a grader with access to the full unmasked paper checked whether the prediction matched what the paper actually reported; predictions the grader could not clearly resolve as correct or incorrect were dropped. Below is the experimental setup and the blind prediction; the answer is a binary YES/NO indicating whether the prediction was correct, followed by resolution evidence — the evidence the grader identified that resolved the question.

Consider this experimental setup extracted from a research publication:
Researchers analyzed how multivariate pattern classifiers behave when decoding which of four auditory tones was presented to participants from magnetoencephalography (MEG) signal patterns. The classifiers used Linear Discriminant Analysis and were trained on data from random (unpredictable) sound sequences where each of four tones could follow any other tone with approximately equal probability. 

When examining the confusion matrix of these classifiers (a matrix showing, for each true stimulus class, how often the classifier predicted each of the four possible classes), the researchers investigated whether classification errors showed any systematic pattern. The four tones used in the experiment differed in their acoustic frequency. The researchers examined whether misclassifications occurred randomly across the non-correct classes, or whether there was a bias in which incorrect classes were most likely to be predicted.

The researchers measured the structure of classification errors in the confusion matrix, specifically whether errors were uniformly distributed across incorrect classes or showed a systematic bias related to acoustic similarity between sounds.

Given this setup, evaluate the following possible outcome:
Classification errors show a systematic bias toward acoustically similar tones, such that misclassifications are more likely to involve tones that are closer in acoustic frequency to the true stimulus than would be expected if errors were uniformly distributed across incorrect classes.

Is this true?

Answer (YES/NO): YES